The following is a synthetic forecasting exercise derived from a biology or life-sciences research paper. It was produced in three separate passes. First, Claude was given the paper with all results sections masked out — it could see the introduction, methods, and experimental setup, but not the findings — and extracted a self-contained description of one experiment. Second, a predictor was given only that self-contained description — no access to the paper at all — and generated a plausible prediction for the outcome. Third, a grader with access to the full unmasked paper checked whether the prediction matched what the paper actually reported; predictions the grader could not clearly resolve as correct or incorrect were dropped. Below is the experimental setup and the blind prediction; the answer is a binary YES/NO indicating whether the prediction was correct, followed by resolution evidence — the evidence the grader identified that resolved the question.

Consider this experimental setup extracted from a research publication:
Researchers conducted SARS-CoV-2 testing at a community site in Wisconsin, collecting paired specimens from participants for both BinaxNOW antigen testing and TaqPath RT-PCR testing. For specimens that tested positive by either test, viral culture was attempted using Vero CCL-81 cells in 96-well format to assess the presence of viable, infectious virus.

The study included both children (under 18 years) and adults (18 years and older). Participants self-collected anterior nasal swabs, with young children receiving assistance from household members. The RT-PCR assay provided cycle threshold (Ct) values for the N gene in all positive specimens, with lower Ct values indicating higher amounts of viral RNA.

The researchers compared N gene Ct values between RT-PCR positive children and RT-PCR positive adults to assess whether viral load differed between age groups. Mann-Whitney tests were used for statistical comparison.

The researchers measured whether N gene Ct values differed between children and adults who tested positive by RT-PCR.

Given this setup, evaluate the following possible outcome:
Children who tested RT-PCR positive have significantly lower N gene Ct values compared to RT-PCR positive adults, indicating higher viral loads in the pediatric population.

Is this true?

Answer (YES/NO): NO